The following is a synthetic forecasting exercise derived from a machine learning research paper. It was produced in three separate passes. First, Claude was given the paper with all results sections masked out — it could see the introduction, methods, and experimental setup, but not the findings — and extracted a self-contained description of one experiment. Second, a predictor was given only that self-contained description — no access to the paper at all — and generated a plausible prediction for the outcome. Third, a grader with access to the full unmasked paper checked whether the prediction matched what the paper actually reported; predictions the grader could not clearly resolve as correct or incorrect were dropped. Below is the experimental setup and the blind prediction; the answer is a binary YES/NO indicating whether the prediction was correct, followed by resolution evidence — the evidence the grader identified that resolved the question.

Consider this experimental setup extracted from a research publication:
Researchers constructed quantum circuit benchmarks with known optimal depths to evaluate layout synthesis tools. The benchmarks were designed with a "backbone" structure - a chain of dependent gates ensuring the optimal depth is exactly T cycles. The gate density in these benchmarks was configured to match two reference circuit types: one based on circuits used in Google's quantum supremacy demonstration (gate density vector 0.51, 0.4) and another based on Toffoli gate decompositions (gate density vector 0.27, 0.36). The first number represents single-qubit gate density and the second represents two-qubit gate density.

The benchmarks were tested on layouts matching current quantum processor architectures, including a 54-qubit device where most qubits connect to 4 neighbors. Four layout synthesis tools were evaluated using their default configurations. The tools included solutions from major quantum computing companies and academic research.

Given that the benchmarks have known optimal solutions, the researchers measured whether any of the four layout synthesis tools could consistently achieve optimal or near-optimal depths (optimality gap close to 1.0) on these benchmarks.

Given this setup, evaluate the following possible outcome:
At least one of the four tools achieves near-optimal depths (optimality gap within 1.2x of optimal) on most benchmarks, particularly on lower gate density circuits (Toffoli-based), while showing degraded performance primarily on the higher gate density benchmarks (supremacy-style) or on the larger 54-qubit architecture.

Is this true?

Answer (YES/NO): NO